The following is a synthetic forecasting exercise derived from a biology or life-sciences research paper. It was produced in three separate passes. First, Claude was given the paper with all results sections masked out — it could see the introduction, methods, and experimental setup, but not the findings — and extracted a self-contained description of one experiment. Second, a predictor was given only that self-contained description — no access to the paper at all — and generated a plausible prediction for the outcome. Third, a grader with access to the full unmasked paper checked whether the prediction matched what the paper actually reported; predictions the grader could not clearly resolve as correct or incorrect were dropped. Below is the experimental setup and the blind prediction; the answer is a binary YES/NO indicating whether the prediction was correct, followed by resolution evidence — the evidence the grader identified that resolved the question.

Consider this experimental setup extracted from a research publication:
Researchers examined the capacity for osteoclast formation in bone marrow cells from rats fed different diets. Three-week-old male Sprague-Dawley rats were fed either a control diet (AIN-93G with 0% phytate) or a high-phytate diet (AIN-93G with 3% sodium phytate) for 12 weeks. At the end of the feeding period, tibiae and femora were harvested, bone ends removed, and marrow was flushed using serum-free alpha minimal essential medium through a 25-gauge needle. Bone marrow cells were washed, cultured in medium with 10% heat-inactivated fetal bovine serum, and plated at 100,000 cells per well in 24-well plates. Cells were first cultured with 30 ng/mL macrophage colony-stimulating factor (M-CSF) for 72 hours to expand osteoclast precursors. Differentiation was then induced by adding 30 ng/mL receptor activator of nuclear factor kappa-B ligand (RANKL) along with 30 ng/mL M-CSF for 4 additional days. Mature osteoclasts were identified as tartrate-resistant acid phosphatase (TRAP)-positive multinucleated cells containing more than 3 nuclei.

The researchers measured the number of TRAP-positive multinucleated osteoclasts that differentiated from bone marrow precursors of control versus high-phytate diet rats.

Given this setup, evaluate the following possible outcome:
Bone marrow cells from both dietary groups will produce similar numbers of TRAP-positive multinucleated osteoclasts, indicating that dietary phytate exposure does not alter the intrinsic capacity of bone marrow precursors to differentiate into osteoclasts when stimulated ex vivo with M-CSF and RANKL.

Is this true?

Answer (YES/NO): NO